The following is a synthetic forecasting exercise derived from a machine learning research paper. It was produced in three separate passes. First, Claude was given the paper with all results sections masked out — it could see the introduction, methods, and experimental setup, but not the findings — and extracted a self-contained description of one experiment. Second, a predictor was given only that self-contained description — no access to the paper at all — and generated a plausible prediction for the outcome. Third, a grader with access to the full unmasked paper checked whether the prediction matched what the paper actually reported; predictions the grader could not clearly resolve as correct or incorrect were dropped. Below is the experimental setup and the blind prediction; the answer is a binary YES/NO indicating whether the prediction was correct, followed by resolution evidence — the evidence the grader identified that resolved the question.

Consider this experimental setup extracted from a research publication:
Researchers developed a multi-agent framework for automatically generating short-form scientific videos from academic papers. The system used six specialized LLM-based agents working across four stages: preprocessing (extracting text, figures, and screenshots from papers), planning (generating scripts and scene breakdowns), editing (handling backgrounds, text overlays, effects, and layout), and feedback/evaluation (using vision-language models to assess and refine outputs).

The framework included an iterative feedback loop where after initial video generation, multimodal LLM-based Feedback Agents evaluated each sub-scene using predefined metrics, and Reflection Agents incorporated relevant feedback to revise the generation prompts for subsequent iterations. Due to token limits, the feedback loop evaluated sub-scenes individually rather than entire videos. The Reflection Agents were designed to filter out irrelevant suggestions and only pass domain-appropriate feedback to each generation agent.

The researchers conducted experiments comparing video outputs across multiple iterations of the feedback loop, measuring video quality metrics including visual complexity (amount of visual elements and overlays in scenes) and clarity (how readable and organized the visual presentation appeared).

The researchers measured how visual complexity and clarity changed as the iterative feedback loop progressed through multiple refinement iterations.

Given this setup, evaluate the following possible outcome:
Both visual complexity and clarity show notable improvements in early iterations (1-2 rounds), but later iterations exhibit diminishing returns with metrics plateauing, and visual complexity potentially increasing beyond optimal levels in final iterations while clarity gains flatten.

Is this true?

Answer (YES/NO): NO